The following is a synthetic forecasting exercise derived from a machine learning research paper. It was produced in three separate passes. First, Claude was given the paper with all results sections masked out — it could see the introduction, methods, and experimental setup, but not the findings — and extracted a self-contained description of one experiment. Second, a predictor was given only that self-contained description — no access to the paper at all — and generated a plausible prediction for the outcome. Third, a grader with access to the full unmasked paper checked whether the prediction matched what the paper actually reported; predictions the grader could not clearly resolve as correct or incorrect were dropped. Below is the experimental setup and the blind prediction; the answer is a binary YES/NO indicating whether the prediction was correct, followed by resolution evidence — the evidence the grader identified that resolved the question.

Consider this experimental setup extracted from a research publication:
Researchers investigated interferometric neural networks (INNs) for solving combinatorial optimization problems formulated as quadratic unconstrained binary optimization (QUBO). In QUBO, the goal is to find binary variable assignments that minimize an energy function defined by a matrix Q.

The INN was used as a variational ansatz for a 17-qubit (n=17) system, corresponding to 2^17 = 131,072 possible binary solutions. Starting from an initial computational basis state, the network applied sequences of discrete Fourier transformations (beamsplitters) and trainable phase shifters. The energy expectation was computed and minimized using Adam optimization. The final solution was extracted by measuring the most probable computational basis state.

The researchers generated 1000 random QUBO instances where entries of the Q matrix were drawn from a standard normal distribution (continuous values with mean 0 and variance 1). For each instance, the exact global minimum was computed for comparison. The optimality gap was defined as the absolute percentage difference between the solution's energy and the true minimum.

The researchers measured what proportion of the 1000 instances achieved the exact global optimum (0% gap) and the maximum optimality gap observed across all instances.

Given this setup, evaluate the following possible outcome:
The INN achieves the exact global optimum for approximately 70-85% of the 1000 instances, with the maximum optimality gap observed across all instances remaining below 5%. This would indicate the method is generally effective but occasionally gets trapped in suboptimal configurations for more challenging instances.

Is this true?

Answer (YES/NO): NO